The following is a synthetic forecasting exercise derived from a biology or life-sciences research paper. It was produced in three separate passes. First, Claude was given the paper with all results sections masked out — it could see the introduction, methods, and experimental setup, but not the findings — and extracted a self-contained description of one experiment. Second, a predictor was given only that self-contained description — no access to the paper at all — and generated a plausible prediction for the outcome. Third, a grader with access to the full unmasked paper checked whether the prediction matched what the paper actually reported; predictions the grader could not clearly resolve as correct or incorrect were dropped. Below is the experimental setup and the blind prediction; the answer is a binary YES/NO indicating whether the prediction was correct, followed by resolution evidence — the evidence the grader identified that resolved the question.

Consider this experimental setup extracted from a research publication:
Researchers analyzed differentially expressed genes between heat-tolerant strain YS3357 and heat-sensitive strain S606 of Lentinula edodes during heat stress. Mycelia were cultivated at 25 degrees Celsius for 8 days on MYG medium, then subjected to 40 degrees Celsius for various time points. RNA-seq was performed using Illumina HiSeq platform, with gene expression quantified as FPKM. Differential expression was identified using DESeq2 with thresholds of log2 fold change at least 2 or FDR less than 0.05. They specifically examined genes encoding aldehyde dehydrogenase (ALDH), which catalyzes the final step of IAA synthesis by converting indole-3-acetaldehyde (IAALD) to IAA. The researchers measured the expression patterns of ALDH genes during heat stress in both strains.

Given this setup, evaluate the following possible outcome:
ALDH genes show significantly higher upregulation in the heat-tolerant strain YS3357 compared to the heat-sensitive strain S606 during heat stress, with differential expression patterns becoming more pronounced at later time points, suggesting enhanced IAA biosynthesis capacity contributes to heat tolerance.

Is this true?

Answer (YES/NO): NO